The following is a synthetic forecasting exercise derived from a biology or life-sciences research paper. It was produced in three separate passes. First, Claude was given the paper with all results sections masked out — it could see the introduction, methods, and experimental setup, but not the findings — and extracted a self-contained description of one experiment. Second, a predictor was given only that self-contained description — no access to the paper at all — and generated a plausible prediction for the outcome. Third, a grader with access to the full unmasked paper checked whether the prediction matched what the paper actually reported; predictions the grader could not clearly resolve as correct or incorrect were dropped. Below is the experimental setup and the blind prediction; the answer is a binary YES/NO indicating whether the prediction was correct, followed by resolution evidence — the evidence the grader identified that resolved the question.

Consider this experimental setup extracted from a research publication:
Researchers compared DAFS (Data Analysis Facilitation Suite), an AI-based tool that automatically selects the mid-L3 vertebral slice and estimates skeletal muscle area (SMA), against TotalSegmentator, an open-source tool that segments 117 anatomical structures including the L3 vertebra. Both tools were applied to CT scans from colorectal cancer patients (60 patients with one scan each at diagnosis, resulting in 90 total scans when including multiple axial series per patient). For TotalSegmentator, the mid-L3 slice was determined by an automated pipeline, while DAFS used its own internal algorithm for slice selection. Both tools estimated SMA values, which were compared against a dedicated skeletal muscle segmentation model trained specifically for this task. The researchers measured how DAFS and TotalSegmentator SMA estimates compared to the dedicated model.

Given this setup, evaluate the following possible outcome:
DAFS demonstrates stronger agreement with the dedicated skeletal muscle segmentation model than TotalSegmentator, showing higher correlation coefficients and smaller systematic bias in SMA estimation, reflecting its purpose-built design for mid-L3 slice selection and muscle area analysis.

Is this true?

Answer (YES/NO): NO